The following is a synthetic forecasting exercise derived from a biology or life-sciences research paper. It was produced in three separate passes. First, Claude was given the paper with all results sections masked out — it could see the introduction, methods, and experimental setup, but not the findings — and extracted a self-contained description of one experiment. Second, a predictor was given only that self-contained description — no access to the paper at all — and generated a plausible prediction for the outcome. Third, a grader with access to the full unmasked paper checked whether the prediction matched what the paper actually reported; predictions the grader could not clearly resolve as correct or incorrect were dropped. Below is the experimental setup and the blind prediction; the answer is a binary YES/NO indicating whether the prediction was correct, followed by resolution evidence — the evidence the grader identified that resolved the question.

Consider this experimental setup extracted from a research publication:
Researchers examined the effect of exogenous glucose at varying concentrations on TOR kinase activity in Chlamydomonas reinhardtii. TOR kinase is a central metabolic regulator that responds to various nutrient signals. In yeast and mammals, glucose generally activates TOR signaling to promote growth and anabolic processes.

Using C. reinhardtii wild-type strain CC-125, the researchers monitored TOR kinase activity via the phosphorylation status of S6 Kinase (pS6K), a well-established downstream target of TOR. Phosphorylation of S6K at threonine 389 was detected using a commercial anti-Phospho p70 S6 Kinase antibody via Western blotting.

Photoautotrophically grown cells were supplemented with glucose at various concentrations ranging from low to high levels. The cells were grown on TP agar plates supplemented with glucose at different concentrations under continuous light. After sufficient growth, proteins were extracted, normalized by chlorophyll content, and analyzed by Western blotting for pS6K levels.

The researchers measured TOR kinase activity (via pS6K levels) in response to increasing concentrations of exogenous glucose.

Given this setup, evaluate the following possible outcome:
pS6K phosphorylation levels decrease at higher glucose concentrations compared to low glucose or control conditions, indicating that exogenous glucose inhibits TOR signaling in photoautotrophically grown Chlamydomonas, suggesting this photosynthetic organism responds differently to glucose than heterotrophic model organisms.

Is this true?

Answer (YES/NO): NO